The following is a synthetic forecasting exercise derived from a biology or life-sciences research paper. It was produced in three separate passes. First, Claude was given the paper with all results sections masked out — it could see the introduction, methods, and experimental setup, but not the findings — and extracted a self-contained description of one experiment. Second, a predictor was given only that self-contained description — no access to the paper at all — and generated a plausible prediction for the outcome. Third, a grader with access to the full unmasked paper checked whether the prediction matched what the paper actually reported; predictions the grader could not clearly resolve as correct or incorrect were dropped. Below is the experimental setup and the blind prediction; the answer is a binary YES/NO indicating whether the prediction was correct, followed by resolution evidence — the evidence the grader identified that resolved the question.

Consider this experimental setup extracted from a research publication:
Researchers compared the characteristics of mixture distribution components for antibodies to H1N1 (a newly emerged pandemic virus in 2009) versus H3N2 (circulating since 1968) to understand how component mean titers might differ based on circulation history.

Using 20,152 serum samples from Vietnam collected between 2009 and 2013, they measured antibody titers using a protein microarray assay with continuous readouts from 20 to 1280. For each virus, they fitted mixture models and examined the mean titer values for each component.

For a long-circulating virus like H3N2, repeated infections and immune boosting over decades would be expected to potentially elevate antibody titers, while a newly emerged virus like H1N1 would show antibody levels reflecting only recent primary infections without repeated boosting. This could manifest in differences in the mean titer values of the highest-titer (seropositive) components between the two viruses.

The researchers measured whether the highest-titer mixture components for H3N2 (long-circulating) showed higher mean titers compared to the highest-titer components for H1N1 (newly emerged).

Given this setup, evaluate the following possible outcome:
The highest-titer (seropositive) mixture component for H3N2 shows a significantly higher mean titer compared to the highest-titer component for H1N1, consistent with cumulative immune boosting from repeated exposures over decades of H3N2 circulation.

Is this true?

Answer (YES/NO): NO